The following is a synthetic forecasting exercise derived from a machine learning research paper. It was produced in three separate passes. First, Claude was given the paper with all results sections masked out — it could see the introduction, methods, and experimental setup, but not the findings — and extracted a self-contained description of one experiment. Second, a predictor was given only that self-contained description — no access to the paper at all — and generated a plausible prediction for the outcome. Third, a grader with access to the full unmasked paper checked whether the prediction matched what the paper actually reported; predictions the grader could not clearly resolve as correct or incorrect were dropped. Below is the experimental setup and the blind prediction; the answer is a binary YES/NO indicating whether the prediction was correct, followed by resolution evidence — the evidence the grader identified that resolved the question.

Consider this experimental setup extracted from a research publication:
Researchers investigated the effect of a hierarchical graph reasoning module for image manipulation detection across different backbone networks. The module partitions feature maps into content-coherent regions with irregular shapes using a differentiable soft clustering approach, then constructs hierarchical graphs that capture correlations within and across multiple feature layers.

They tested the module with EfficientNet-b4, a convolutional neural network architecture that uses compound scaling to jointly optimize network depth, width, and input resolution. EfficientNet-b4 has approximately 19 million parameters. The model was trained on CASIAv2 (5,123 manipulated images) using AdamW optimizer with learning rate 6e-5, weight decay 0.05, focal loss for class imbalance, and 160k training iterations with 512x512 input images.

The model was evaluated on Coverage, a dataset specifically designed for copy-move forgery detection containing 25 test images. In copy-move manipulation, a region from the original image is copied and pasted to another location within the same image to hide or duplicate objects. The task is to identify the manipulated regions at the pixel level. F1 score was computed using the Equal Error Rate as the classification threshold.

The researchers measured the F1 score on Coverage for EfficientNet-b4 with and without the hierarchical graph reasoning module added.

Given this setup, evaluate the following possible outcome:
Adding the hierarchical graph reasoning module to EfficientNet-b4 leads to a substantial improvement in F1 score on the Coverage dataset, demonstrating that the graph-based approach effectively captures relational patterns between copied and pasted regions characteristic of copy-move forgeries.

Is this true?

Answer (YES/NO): NO